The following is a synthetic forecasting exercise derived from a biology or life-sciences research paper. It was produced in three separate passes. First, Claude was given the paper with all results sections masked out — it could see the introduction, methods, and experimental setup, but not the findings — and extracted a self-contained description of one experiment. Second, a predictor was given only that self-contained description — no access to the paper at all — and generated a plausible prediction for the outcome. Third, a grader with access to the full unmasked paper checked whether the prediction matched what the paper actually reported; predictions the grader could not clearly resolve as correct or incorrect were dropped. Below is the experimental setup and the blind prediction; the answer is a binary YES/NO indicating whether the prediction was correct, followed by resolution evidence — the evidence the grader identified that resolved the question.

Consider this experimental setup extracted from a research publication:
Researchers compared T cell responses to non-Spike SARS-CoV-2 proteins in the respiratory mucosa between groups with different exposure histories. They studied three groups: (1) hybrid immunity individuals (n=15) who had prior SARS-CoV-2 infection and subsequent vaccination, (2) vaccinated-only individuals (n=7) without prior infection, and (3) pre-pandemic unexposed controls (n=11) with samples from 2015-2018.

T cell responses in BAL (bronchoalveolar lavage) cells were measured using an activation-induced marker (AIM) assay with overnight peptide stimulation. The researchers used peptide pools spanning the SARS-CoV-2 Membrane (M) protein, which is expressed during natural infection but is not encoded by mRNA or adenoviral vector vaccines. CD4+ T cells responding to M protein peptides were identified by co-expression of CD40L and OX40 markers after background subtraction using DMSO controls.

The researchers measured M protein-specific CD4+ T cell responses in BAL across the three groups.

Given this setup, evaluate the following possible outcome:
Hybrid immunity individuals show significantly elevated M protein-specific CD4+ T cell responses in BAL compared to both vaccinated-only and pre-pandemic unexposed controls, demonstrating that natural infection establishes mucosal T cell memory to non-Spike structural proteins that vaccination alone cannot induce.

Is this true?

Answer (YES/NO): NO